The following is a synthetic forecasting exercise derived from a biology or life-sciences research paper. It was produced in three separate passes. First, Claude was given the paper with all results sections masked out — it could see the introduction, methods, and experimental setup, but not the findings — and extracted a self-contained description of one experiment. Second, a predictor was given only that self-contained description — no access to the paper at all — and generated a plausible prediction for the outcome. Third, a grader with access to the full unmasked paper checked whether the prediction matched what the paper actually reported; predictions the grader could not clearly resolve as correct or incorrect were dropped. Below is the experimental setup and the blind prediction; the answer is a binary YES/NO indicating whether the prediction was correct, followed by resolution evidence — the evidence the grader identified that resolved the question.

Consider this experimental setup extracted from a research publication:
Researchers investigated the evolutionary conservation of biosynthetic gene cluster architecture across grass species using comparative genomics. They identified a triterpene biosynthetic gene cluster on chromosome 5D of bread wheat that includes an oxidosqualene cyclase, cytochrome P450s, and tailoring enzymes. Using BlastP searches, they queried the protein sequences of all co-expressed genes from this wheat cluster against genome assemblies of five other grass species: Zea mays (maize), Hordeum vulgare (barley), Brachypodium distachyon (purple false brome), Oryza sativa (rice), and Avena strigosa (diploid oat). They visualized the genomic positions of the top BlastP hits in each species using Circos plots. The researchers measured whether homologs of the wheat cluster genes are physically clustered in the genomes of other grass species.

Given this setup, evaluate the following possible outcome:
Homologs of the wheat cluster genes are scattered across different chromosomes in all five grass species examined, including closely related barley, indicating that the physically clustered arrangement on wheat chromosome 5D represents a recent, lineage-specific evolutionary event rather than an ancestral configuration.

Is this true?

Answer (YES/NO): NO